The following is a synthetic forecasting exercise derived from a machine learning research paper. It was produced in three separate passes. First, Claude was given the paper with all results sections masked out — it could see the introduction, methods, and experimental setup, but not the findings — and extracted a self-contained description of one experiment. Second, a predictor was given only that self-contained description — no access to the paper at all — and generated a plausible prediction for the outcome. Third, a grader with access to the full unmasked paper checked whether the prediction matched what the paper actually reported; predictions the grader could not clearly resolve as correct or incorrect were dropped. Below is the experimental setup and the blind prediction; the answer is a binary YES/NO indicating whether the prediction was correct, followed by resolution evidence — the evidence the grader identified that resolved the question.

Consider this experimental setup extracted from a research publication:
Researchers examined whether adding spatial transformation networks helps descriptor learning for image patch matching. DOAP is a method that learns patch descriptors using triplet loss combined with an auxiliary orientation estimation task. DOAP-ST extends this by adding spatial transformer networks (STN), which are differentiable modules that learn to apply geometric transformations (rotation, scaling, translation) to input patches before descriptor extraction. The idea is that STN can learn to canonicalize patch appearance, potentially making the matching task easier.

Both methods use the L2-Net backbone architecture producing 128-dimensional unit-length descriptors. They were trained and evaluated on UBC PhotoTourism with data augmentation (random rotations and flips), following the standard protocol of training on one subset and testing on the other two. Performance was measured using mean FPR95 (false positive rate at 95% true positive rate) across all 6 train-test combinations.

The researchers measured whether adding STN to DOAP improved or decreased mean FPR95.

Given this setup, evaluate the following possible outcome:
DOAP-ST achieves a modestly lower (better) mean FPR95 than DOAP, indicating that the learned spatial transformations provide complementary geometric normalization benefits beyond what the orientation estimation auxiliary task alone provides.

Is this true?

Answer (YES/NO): YES